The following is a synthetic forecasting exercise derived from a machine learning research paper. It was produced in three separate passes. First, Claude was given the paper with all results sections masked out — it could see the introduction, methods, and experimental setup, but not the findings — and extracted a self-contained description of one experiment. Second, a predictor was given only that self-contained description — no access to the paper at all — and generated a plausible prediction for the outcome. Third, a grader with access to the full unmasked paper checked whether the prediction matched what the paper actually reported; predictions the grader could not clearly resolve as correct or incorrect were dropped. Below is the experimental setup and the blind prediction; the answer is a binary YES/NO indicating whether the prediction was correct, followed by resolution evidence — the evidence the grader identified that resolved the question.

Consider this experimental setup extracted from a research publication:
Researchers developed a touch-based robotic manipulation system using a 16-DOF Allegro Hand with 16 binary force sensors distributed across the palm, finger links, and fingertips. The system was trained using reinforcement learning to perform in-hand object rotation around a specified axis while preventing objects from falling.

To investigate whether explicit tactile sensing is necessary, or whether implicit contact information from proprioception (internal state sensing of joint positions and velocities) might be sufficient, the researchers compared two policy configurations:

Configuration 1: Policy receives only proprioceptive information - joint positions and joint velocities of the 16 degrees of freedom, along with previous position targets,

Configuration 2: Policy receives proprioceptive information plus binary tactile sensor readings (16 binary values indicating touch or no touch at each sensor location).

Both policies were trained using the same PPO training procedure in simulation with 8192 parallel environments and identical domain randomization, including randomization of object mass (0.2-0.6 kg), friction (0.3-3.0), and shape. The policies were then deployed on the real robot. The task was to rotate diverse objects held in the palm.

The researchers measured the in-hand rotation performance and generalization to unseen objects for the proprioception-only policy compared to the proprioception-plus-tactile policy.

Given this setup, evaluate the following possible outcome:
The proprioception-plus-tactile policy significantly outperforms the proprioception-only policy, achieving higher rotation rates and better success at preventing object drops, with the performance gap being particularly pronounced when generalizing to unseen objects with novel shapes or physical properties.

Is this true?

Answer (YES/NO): YES